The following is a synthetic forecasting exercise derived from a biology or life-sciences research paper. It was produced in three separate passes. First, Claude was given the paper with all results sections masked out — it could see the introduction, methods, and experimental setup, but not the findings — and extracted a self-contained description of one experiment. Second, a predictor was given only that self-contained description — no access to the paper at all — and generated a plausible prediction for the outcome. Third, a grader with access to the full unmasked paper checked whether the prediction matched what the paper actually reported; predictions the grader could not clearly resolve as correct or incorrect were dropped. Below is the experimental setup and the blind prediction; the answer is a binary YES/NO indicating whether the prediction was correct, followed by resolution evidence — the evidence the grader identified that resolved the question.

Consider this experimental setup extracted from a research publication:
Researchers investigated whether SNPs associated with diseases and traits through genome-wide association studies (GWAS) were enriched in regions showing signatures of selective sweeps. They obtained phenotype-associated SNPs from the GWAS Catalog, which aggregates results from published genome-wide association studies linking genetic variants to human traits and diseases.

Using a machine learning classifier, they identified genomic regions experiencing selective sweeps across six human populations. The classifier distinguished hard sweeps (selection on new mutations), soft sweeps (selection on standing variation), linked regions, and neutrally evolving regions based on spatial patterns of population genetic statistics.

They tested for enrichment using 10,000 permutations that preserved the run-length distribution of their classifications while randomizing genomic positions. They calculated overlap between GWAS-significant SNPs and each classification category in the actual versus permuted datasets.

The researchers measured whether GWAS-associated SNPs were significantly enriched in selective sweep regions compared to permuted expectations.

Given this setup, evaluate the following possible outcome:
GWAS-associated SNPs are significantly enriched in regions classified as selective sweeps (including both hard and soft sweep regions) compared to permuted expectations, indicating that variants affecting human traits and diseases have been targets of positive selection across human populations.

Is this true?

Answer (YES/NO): NO